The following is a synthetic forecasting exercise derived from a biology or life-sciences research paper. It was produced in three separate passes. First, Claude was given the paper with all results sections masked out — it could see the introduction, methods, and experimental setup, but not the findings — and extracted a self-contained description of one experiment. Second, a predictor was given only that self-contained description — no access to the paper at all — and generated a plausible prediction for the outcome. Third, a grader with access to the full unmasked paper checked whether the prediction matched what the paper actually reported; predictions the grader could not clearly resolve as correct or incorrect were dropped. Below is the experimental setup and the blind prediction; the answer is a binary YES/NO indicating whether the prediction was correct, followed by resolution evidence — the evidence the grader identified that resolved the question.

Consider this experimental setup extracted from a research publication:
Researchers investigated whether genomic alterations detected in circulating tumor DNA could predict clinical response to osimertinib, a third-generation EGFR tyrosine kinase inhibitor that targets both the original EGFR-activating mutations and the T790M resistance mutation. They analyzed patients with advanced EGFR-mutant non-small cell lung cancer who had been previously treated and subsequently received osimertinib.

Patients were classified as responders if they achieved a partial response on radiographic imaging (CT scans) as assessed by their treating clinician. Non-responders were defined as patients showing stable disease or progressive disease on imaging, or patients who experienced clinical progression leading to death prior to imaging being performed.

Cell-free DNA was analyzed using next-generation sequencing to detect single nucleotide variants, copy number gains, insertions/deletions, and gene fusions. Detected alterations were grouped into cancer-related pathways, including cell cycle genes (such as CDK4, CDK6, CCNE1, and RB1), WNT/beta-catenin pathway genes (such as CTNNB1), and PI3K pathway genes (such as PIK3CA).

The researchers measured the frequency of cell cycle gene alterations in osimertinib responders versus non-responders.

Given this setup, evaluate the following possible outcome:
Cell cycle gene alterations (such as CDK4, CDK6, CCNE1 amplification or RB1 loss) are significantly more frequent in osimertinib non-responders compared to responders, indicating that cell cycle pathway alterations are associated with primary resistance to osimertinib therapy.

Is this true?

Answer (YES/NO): YES